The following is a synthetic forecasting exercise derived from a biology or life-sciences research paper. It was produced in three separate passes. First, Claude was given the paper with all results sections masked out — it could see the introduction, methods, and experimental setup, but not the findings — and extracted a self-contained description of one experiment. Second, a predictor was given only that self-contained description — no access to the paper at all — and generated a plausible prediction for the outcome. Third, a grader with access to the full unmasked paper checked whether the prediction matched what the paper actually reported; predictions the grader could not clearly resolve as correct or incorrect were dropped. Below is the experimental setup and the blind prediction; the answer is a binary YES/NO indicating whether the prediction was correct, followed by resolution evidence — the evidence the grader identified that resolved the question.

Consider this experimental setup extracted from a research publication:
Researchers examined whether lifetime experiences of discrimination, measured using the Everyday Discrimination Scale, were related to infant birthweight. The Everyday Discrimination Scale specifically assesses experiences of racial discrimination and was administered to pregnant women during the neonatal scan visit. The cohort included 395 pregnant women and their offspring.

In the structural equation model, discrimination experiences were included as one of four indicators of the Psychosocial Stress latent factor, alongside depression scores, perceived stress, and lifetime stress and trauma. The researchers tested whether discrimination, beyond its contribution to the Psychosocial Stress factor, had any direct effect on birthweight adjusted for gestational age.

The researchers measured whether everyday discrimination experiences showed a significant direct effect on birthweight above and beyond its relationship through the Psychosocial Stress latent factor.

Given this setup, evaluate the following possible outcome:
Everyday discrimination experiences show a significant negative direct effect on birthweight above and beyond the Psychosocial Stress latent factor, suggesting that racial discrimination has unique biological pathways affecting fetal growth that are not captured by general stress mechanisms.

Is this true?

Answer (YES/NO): NO